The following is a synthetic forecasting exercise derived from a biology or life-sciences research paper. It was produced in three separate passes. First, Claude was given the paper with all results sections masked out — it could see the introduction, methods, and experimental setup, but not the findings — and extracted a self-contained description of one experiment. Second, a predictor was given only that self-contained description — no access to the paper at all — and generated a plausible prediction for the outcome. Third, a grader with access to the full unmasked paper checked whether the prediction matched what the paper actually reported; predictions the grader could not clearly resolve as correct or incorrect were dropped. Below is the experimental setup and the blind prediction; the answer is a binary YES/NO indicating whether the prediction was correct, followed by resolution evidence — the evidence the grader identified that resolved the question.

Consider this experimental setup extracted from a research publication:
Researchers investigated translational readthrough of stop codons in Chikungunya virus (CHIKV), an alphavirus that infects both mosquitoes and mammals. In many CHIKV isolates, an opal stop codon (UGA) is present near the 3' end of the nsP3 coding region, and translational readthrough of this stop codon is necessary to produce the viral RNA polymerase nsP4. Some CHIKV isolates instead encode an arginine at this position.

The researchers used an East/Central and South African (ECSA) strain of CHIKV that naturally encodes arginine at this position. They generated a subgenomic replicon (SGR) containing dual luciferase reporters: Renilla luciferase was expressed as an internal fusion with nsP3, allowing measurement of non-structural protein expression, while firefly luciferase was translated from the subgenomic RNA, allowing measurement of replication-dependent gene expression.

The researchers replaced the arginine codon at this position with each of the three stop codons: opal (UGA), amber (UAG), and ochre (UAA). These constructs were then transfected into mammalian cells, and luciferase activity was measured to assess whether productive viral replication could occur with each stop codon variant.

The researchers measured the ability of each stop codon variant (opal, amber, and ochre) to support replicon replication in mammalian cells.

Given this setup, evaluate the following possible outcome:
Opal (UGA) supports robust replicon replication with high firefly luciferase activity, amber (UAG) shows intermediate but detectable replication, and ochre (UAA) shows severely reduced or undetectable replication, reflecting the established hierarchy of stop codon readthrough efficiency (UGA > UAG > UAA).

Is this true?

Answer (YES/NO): YES